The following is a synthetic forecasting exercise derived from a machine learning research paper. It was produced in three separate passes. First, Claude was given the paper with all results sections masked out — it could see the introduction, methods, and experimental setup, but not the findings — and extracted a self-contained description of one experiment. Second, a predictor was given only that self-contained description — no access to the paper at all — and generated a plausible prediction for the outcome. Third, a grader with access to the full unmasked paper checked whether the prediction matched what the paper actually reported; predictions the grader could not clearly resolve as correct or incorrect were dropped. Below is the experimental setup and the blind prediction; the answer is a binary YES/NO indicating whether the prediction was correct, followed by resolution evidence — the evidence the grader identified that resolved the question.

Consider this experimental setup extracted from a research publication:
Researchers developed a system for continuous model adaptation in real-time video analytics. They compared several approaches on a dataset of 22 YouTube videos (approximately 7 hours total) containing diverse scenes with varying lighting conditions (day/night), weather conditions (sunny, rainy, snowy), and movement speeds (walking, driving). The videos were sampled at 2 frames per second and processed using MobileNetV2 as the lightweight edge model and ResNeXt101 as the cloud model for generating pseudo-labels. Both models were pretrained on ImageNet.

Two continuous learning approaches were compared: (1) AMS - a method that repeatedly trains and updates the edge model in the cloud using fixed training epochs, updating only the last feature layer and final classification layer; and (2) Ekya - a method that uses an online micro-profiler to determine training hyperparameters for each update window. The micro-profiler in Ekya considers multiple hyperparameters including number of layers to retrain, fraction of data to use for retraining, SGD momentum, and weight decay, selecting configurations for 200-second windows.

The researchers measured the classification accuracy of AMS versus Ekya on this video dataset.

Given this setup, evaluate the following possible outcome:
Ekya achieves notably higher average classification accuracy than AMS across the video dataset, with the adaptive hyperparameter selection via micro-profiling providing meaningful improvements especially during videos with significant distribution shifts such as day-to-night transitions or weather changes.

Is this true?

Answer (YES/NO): NO